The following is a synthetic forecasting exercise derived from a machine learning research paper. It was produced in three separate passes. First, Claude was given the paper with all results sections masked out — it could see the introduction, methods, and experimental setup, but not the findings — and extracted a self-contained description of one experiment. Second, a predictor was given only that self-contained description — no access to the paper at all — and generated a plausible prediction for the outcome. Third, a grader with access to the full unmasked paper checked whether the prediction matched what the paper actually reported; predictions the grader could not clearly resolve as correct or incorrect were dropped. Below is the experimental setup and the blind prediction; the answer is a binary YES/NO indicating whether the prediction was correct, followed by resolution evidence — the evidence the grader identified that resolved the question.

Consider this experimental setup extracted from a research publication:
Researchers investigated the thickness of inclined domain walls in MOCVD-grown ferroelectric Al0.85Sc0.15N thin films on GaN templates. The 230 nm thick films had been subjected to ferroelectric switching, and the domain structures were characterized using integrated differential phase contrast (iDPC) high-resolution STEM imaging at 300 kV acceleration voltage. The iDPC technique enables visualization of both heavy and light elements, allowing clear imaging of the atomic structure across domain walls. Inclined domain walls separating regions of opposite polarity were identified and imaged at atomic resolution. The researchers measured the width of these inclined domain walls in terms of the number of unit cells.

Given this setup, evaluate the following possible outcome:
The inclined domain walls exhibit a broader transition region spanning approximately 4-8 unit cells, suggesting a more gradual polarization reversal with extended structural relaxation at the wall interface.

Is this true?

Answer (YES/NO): NO